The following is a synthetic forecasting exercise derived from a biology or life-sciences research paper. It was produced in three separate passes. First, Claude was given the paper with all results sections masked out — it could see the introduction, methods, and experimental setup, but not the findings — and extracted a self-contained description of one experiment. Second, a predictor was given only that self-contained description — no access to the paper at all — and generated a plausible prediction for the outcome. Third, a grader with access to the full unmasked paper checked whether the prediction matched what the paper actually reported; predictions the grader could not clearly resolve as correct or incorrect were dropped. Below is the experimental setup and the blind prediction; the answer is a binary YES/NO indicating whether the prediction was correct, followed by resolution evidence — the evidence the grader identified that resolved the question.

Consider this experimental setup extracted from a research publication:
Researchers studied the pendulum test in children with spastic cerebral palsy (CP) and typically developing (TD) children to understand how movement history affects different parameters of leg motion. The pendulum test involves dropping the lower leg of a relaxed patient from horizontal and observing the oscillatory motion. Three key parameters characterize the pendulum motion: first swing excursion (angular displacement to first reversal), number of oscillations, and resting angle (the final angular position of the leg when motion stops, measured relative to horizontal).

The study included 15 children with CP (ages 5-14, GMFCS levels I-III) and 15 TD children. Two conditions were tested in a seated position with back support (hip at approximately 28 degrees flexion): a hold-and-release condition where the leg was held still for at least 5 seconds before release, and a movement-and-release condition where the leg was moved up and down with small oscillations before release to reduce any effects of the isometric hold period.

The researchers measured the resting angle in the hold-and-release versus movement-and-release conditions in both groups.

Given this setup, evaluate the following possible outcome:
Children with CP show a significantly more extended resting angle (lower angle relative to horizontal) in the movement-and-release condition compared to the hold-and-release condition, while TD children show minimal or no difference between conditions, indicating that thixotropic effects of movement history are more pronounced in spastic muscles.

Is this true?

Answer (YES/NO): NO